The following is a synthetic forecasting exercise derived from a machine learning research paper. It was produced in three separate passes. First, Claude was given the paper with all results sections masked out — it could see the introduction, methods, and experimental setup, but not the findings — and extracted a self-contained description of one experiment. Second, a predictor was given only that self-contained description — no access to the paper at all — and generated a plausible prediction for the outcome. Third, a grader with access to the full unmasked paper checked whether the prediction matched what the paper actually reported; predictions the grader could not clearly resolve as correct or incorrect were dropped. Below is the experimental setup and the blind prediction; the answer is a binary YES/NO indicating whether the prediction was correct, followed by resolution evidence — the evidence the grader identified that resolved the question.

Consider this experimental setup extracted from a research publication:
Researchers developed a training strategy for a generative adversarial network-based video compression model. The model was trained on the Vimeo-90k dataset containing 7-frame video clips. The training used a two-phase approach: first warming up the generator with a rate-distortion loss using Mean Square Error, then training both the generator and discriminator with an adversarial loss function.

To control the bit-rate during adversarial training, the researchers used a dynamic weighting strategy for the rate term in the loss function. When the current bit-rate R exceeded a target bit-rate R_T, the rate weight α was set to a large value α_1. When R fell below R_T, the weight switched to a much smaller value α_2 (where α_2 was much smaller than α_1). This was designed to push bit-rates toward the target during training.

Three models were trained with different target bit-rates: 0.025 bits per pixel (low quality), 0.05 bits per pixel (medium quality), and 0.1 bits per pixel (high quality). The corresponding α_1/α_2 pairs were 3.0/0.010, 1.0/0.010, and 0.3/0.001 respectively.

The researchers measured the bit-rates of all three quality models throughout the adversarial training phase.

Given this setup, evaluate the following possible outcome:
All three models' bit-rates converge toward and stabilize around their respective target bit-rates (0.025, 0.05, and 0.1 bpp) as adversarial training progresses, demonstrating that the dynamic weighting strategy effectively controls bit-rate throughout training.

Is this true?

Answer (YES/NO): YES